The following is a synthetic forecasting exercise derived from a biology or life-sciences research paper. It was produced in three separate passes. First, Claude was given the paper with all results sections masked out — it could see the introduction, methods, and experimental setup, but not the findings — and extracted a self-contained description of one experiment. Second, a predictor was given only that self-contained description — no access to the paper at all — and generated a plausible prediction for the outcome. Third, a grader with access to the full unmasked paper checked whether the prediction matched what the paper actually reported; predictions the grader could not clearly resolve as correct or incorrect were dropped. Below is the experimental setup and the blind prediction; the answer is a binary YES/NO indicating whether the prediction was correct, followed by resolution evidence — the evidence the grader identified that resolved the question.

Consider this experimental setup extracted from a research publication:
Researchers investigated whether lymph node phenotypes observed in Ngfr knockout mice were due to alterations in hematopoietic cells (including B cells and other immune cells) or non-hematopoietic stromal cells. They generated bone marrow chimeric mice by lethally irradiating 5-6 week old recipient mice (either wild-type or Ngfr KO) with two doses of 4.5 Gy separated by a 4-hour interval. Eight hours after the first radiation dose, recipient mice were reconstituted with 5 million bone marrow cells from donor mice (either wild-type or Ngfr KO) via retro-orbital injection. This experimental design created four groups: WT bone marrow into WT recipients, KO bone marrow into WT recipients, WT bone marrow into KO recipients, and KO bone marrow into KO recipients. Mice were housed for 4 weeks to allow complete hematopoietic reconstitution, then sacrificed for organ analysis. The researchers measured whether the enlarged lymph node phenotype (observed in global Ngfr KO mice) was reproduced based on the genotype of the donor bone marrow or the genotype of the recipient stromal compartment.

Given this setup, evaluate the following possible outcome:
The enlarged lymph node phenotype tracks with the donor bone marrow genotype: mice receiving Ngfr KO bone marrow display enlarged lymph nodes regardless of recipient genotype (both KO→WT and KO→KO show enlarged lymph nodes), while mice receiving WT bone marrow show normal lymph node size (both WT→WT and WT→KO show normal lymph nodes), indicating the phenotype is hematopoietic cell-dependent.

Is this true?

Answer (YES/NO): NO